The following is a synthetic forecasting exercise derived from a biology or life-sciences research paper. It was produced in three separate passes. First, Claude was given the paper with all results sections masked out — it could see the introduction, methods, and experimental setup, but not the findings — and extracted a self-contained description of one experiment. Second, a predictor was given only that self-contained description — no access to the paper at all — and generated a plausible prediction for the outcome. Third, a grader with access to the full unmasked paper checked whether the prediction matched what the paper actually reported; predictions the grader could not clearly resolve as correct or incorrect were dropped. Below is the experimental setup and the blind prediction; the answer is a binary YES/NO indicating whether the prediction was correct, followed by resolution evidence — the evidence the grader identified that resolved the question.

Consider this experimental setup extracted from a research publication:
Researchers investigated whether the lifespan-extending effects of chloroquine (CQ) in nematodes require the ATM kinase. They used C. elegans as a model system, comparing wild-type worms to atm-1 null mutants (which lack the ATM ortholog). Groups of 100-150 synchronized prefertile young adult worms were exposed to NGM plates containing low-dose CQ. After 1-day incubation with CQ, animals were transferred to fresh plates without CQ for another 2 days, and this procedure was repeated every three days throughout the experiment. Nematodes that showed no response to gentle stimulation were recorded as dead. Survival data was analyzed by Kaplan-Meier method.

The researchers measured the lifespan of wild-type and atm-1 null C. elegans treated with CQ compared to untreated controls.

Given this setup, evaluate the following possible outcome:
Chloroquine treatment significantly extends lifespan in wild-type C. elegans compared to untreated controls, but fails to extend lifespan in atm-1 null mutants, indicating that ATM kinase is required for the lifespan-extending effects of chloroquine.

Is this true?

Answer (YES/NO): YES